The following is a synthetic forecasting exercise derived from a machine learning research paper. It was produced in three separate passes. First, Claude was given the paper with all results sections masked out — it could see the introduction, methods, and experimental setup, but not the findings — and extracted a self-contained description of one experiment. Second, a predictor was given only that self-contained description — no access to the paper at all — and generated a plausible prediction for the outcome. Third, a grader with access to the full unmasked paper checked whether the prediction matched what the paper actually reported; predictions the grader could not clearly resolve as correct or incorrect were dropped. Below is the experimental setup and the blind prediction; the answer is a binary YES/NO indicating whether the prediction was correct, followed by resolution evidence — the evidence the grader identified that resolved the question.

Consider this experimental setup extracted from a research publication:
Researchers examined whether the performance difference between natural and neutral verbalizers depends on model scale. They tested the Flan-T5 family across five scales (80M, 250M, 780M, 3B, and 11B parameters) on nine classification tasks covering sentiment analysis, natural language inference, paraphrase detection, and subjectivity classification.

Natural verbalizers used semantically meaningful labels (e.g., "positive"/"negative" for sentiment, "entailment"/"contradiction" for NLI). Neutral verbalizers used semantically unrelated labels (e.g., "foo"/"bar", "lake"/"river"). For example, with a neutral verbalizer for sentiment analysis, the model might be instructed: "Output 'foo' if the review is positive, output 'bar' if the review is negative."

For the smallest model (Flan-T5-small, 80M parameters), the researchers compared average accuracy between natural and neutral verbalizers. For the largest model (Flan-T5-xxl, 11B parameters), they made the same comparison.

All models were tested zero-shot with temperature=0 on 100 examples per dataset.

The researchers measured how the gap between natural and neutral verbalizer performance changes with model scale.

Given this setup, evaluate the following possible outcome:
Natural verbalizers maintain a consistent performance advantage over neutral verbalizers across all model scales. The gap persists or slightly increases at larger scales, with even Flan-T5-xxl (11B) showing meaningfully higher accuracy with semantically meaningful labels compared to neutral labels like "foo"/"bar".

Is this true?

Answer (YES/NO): NO